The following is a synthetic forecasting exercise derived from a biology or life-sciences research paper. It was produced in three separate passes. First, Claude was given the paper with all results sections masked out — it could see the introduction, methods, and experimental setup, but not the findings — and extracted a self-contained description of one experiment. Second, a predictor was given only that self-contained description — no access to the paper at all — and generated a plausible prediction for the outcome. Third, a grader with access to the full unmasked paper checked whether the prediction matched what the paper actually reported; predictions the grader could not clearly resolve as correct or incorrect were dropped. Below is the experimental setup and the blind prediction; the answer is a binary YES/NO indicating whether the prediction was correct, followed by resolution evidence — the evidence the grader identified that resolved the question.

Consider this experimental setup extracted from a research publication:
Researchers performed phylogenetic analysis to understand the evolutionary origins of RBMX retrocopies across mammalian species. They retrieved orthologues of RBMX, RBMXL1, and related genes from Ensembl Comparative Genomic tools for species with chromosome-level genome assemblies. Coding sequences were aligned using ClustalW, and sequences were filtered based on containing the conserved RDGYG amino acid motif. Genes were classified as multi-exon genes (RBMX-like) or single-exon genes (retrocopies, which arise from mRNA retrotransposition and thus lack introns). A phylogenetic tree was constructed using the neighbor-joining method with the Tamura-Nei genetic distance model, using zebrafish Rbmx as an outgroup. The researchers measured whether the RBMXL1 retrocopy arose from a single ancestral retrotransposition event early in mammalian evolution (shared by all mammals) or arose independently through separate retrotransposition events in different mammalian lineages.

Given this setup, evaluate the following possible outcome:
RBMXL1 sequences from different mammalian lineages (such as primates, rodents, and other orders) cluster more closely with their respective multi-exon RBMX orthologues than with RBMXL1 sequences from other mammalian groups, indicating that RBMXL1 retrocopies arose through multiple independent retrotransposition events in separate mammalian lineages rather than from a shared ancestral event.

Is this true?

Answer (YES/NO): YES